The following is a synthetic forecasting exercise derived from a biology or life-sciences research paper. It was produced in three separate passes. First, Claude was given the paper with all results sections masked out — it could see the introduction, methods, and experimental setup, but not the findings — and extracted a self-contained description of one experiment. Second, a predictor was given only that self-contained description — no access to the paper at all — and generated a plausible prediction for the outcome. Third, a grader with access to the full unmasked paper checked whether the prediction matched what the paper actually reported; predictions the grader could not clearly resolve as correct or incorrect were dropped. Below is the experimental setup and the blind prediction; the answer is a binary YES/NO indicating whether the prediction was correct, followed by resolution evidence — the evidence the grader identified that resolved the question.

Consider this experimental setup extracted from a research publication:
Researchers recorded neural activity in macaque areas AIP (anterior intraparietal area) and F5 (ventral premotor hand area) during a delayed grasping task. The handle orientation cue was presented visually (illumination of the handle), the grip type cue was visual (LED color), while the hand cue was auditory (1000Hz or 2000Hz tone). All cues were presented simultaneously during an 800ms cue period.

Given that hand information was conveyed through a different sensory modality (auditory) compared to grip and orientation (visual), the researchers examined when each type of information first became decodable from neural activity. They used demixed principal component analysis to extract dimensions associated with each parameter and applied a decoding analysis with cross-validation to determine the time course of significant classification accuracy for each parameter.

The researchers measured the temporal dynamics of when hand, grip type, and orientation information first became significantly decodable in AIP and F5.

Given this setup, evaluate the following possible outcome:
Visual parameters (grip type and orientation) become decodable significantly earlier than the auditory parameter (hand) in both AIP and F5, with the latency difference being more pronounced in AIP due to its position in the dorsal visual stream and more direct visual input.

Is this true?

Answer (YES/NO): NO